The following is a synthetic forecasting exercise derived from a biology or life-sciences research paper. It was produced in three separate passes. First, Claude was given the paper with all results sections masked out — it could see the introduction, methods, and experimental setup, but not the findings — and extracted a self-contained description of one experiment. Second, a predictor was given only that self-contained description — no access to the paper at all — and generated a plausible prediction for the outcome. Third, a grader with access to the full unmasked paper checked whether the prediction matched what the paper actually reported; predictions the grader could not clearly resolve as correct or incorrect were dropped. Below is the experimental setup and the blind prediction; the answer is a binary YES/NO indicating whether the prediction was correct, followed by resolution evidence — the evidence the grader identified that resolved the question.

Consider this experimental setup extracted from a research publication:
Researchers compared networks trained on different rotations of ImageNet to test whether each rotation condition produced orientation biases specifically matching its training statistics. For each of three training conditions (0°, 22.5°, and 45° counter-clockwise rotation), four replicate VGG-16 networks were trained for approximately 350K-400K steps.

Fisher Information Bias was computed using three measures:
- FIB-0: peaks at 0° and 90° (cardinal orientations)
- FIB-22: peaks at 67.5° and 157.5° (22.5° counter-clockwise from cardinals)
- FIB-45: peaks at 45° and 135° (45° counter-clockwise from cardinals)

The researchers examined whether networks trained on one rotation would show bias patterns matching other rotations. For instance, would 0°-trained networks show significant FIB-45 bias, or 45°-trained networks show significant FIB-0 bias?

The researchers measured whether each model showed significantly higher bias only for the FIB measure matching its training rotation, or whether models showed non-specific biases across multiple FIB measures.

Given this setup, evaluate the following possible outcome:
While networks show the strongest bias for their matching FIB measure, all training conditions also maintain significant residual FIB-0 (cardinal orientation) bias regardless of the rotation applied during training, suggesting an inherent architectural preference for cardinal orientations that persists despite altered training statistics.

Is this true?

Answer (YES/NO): NO